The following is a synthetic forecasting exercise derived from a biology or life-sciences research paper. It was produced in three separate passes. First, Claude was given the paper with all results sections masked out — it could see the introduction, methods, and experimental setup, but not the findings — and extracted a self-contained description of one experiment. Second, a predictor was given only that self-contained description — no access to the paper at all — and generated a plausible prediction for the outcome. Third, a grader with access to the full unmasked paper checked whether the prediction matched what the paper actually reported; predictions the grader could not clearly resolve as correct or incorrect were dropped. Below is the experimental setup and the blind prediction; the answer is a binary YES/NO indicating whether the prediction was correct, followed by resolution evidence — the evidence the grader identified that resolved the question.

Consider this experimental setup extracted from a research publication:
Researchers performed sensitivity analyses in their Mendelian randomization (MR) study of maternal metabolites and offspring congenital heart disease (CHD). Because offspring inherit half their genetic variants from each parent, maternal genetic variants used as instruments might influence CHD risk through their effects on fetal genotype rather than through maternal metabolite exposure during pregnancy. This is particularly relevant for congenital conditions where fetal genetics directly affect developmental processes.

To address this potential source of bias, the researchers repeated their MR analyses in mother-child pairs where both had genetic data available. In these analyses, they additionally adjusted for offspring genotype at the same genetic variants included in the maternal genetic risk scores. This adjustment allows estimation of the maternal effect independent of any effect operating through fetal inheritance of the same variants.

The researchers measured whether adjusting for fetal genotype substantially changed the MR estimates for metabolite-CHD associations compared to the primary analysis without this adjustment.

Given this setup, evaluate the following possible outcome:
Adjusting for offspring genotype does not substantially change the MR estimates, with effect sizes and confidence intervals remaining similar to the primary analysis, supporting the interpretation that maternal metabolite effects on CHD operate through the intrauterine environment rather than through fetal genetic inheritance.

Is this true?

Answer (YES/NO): YES